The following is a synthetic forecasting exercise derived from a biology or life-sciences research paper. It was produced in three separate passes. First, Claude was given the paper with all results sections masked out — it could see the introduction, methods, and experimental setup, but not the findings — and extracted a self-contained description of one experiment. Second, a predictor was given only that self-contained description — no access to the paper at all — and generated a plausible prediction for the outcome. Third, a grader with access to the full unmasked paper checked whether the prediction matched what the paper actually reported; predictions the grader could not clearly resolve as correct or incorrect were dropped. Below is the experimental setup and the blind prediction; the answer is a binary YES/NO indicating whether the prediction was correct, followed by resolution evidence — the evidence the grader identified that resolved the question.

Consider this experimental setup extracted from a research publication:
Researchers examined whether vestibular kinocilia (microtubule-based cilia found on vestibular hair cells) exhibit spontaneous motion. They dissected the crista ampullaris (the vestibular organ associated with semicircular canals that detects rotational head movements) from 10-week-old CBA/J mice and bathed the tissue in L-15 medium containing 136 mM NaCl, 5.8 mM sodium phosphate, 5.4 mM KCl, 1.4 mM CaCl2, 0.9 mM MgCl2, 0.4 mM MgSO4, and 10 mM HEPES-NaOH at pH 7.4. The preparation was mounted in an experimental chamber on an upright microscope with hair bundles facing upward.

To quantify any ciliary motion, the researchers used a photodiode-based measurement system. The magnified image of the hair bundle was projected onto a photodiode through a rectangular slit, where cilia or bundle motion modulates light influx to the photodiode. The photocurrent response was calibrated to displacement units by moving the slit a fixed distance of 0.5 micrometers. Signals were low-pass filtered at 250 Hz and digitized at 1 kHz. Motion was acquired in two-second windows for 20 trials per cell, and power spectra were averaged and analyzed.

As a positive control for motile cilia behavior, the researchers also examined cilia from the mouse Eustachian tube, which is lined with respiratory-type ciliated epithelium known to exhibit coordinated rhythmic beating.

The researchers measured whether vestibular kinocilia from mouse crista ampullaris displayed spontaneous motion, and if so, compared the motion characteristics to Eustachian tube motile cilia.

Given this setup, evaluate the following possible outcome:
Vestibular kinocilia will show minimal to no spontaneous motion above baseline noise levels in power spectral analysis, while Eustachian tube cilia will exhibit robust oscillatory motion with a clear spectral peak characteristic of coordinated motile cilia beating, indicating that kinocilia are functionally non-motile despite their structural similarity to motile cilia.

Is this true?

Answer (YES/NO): NO